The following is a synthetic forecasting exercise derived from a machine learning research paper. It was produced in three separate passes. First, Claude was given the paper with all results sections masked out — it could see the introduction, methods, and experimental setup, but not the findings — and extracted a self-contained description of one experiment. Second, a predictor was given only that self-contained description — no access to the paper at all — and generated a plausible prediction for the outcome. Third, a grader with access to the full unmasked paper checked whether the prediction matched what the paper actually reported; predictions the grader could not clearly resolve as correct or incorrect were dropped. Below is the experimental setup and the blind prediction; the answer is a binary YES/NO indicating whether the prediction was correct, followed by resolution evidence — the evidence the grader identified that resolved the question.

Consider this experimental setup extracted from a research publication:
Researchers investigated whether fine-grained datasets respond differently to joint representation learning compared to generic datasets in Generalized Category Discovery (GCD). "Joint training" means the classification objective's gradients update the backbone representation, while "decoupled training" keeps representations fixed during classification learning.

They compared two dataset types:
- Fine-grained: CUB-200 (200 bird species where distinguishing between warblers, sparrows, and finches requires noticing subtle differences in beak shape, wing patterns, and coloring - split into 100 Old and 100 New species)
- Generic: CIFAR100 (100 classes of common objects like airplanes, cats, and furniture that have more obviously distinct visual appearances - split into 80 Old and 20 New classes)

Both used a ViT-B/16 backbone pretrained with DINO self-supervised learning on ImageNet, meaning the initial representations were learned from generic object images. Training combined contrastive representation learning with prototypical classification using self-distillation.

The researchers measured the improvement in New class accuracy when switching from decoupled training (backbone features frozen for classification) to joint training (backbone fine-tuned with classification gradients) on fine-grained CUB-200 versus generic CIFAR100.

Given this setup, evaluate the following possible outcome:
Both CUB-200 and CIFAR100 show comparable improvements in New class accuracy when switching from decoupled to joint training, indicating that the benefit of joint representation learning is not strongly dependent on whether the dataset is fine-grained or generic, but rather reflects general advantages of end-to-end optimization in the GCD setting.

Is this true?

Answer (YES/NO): NO